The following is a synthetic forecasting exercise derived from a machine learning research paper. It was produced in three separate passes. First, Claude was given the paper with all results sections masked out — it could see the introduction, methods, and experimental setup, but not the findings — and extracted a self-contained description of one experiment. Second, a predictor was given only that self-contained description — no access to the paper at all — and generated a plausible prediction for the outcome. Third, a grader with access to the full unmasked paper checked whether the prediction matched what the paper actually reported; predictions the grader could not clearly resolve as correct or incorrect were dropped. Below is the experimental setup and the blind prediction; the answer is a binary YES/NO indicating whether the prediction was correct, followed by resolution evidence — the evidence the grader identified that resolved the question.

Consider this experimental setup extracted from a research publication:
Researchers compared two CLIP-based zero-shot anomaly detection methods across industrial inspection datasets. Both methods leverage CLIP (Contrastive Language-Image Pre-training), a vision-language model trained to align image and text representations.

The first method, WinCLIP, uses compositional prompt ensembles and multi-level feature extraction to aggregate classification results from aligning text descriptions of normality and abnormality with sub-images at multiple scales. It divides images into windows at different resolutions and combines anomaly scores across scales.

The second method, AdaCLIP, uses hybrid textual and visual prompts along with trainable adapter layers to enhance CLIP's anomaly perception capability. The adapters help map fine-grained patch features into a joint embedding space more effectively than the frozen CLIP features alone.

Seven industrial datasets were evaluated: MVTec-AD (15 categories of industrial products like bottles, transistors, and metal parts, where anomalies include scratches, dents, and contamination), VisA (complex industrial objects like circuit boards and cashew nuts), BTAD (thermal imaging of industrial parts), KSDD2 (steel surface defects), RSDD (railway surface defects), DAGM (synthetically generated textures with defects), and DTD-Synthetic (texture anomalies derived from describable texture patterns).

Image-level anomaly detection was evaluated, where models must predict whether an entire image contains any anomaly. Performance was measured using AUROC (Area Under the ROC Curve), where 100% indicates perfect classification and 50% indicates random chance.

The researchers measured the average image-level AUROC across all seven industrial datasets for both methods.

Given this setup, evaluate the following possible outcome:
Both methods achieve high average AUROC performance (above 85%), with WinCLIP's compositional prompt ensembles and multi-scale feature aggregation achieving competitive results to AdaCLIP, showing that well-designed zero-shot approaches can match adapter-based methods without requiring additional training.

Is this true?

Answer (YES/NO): NO